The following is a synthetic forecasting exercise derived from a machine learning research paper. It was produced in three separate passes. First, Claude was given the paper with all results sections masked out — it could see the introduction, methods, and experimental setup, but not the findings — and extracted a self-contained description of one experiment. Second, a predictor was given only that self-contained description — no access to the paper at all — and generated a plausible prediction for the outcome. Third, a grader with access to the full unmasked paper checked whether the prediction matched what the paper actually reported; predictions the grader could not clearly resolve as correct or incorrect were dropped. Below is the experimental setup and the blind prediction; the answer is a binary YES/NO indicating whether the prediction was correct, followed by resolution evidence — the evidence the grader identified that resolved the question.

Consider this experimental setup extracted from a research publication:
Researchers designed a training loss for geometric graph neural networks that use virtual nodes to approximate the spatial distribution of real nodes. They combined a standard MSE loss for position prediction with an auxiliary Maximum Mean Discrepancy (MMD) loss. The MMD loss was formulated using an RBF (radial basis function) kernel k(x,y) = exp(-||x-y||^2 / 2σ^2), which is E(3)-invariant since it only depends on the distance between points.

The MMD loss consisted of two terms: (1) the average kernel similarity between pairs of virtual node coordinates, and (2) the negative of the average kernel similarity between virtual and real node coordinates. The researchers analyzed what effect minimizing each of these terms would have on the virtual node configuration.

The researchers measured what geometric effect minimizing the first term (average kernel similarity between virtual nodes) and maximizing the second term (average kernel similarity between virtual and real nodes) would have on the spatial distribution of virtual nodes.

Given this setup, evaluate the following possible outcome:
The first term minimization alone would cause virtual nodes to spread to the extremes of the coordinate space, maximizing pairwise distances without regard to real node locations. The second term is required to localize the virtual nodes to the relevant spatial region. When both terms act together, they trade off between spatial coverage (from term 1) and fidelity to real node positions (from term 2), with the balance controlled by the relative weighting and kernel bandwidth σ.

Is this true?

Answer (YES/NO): NO